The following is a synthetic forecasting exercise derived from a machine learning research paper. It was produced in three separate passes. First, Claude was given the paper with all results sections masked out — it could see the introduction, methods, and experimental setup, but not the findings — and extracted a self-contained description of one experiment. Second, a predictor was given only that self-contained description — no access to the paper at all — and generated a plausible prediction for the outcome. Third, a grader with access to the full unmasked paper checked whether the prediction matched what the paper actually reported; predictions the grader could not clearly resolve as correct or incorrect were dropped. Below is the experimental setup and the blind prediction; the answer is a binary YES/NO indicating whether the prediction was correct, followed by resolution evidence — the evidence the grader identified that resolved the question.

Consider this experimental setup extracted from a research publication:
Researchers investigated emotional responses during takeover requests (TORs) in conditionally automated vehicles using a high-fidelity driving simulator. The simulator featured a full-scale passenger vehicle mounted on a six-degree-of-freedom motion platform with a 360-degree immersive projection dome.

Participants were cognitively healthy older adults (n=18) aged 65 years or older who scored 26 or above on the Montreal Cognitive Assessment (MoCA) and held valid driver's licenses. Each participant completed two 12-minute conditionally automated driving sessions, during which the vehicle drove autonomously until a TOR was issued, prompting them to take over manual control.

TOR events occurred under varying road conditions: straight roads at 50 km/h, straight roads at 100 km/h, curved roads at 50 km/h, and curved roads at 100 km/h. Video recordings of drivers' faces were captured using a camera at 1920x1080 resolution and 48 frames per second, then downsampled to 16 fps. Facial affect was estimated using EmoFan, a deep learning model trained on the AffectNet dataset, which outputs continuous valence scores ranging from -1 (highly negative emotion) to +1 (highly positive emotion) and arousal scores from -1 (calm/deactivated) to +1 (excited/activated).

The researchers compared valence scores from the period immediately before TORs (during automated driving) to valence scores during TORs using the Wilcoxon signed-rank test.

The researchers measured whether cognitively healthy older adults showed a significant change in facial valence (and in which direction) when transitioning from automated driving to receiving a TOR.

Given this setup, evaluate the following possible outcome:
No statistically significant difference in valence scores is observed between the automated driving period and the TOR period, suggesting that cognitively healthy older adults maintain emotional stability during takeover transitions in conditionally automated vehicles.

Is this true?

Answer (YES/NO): NO